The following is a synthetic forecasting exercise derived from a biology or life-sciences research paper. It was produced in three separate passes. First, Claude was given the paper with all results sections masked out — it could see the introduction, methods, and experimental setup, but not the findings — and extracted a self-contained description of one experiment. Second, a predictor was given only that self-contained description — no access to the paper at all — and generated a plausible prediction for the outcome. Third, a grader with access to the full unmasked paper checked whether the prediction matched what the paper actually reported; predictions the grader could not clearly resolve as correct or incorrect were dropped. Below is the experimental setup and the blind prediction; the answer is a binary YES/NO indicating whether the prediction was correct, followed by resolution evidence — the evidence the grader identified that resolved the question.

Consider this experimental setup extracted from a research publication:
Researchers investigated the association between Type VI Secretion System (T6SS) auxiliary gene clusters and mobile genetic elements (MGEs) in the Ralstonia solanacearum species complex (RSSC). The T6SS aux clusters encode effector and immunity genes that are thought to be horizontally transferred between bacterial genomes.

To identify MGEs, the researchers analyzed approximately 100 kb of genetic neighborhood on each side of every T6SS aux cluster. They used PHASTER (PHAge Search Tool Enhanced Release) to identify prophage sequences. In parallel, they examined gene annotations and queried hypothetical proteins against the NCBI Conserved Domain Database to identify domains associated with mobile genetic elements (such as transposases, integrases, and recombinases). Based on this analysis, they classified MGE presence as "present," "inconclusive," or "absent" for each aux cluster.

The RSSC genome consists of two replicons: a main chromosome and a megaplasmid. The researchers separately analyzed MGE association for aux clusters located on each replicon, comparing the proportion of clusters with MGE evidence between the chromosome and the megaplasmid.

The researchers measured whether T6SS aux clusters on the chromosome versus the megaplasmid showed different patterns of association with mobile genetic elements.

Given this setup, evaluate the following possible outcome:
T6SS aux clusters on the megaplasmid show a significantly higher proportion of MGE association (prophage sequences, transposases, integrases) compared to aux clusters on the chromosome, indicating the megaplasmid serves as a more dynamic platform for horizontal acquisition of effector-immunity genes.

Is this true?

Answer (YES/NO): NO